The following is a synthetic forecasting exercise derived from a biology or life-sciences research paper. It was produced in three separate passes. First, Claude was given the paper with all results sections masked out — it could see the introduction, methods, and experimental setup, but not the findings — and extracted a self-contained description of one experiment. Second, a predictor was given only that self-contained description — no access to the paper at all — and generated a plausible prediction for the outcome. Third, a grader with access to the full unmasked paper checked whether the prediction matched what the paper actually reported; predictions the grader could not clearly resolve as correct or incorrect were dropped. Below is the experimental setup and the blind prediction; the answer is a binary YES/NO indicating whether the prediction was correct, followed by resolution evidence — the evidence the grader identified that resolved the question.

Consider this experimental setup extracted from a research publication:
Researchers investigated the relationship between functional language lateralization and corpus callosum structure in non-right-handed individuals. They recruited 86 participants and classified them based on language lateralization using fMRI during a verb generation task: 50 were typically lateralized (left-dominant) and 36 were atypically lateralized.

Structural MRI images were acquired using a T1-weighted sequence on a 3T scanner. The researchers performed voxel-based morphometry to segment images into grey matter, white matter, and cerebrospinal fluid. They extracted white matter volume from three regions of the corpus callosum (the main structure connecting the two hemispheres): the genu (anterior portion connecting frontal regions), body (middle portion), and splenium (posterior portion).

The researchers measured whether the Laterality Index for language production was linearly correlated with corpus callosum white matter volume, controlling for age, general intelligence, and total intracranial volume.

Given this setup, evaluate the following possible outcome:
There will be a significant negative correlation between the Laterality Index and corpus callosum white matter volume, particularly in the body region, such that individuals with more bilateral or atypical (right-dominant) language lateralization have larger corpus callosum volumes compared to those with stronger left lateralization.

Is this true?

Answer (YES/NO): NO